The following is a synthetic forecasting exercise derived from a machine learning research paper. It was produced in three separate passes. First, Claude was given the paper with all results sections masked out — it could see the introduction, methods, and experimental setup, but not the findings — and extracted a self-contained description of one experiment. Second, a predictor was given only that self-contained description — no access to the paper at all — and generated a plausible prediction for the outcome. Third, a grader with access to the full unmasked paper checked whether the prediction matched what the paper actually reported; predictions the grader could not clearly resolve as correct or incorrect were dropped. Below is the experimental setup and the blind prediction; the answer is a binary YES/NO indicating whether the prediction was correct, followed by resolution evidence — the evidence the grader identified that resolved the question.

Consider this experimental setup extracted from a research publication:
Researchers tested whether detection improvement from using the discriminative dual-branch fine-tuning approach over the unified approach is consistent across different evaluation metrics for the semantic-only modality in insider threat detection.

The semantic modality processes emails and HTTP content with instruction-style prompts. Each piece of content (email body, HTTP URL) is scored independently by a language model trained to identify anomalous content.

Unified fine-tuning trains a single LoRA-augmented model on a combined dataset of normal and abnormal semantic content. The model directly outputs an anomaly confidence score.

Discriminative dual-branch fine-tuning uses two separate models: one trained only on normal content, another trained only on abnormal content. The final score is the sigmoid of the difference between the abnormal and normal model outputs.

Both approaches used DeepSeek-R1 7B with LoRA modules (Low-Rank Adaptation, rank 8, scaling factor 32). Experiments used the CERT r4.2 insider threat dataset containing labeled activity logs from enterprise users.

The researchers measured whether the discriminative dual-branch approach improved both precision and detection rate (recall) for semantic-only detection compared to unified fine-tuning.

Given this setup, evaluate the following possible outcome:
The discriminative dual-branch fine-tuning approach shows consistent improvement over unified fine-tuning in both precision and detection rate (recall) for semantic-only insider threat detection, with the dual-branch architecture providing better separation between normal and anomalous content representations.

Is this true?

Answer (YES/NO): YES